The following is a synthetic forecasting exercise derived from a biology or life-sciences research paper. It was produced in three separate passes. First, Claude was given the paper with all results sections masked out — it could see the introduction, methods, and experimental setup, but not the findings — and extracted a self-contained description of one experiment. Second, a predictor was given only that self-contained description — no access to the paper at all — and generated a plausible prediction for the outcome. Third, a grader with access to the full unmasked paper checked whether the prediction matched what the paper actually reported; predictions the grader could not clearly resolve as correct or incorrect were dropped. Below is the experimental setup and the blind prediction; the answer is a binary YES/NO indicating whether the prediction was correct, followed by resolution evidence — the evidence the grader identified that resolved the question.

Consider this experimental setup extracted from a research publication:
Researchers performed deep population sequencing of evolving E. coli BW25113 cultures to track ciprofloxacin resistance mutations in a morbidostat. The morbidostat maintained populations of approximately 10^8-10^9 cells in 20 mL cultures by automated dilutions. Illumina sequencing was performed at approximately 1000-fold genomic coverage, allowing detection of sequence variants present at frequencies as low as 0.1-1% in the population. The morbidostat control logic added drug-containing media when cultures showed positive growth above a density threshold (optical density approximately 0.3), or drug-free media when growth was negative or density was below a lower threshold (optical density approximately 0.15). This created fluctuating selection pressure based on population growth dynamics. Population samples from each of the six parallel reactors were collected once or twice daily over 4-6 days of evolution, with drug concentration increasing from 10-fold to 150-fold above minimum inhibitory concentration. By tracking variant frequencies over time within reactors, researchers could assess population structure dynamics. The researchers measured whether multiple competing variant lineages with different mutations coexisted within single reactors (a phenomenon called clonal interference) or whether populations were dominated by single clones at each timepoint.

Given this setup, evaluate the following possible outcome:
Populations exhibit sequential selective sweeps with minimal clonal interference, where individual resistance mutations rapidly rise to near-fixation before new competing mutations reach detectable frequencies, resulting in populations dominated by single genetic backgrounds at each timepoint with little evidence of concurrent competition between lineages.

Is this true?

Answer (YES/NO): NO